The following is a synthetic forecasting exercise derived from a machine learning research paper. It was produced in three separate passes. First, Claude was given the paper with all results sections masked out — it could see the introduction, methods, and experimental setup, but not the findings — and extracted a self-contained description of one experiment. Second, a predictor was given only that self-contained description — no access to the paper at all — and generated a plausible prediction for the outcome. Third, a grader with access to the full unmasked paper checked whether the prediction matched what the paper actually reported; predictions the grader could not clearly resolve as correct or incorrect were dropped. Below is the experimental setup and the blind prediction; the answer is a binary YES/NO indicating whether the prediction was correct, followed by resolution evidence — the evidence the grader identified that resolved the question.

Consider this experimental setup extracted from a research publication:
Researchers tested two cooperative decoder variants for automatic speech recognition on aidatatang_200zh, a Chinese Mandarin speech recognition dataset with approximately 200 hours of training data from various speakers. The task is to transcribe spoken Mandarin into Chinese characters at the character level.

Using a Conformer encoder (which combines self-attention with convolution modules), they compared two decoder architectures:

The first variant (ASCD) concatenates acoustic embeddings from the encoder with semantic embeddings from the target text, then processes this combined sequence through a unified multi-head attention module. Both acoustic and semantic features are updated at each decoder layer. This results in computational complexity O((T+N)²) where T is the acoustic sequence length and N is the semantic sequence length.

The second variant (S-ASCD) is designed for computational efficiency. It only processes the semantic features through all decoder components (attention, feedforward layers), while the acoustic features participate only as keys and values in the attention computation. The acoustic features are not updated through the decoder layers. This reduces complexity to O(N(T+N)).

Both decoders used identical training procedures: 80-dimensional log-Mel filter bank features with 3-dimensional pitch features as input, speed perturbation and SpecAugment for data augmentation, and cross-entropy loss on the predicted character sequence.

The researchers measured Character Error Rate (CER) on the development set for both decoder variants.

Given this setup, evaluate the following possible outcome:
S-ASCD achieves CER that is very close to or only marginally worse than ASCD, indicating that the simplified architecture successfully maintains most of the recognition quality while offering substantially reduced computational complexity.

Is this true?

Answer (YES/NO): YES